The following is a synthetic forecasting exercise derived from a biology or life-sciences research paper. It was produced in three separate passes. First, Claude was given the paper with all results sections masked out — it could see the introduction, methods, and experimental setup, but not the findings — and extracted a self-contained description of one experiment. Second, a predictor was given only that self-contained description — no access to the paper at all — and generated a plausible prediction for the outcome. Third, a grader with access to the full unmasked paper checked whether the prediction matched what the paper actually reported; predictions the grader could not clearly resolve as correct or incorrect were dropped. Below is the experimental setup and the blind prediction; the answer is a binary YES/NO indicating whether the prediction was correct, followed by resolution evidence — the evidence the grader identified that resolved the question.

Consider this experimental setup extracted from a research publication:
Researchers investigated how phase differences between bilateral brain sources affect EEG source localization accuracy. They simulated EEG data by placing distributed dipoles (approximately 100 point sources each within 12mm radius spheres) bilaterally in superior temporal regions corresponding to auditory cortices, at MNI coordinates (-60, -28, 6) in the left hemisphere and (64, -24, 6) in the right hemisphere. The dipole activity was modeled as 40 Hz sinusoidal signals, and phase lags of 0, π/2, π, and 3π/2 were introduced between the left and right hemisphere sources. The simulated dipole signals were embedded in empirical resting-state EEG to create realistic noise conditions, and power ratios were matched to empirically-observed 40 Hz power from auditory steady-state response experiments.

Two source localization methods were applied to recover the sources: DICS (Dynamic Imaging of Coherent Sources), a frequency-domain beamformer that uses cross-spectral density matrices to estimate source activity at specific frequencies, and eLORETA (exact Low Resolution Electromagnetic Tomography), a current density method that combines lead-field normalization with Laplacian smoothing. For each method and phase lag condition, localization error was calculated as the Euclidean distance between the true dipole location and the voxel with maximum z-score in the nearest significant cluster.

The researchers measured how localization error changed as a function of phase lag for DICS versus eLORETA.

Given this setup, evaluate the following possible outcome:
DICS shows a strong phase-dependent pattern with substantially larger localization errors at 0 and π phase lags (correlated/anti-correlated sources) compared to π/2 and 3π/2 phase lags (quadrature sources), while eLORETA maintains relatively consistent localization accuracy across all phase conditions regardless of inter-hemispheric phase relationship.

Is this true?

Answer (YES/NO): NO